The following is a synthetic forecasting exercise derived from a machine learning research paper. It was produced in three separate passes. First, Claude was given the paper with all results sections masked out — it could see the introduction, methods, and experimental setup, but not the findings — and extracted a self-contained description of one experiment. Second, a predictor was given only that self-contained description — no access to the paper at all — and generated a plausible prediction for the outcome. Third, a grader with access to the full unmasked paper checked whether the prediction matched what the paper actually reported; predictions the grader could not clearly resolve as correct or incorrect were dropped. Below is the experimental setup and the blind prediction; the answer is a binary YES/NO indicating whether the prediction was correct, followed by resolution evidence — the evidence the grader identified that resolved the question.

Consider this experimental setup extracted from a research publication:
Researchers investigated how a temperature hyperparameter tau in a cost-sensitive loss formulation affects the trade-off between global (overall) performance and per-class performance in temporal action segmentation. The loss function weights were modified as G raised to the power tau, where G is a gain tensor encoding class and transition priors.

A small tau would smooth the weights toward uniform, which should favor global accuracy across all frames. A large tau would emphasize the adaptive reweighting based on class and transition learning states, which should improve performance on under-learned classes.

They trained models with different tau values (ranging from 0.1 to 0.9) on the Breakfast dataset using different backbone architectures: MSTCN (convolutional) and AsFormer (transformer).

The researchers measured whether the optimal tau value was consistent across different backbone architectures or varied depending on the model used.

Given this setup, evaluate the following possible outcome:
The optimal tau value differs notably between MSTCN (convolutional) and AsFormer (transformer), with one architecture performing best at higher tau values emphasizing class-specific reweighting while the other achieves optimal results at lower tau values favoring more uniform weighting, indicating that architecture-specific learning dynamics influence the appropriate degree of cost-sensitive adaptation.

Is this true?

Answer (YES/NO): YES